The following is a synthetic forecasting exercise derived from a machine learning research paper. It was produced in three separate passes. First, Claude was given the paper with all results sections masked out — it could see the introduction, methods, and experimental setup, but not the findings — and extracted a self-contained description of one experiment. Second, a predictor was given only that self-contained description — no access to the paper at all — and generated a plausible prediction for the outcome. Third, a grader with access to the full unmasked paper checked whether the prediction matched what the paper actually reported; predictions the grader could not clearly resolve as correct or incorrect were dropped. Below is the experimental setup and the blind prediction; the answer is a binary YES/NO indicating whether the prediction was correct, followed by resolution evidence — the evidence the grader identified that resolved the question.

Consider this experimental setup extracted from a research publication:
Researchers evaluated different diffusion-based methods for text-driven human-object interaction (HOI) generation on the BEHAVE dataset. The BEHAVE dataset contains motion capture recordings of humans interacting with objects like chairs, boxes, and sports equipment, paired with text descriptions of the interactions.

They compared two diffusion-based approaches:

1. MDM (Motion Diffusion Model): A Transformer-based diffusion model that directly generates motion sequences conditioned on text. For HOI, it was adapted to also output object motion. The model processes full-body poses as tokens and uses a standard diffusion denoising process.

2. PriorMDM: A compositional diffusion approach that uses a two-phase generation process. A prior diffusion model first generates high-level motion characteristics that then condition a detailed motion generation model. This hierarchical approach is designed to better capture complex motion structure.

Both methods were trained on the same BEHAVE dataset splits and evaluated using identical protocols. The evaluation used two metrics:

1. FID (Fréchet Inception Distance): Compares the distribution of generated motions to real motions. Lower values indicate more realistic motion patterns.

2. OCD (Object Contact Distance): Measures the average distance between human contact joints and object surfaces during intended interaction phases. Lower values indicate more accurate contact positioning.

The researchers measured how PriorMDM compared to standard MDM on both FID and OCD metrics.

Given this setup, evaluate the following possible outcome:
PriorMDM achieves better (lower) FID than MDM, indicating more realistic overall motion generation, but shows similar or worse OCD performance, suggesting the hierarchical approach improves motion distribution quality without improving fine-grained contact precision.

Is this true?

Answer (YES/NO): NO